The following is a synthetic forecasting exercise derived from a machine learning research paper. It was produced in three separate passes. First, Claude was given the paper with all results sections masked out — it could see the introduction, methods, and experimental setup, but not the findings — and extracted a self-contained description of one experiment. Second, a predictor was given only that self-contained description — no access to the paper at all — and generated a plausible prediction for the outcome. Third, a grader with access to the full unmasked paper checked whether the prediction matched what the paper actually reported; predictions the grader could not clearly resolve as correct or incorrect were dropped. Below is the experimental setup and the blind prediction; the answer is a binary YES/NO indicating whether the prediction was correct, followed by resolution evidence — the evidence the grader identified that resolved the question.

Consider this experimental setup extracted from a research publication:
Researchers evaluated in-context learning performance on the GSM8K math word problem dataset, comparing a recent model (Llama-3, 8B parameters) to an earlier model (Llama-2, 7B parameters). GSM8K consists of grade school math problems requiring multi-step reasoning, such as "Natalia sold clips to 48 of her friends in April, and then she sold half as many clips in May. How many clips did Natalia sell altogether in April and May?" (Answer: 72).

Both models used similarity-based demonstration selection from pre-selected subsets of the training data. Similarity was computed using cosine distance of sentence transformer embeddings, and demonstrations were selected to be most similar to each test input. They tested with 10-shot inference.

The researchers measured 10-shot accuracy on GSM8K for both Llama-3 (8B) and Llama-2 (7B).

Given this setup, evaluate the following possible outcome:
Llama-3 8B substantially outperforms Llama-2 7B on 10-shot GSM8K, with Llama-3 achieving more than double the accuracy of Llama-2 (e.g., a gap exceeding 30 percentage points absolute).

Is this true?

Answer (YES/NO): YES